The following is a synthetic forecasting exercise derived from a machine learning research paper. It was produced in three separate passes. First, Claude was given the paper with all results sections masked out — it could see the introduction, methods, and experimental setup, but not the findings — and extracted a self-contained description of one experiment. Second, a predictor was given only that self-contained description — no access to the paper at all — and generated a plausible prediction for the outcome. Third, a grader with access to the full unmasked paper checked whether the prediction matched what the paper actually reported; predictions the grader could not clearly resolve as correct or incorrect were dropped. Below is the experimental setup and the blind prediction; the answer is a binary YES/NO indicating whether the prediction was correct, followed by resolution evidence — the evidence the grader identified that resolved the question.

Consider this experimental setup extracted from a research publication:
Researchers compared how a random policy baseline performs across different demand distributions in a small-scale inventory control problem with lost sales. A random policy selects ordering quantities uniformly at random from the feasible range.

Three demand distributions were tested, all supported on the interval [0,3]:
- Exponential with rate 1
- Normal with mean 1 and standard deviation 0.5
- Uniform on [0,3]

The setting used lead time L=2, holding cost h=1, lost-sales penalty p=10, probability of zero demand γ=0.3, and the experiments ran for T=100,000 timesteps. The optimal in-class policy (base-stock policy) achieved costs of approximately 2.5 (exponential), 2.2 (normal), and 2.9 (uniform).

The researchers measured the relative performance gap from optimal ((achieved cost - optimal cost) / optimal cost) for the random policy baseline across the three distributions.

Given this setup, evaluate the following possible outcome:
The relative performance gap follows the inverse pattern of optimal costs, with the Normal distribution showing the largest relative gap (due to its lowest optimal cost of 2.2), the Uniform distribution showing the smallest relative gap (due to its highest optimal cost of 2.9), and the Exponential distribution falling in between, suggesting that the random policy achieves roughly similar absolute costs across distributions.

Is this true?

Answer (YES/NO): YES